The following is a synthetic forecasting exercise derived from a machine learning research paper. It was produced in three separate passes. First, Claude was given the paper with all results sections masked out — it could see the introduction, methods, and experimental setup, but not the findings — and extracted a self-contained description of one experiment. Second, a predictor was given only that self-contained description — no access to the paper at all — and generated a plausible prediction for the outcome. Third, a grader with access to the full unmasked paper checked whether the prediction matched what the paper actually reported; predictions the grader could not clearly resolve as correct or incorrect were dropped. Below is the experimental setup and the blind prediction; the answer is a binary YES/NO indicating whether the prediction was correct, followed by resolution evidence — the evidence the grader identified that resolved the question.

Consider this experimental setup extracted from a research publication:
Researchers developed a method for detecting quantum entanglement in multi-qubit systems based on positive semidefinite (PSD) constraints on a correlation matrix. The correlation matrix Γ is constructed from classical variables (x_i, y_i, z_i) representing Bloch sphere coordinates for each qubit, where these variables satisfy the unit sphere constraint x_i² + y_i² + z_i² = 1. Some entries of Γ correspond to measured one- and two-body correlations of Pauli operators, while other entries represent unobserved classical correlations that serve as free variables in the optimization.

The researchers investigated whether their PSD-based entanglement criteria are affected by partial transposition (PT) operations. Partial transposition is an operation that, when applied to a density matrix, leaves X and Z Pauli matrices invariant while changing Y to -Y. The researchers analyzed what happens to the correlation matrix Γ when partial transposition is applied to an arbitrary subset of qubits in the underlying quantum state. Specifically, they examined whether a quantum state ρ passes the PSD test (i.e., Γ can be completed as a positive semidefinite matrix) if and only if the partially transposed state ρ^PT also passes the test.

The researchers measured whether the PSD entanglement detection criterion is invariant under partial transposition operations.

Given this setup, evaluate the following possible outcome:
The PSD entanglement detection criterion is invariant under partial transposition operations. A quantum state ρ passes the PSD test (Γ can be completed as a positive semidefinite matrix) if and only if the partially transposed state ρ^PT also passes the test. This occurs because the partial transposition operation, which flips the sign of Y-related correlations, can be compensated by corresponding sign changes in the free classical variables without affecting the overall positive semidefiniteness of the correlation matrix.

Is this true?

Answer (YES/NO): YES